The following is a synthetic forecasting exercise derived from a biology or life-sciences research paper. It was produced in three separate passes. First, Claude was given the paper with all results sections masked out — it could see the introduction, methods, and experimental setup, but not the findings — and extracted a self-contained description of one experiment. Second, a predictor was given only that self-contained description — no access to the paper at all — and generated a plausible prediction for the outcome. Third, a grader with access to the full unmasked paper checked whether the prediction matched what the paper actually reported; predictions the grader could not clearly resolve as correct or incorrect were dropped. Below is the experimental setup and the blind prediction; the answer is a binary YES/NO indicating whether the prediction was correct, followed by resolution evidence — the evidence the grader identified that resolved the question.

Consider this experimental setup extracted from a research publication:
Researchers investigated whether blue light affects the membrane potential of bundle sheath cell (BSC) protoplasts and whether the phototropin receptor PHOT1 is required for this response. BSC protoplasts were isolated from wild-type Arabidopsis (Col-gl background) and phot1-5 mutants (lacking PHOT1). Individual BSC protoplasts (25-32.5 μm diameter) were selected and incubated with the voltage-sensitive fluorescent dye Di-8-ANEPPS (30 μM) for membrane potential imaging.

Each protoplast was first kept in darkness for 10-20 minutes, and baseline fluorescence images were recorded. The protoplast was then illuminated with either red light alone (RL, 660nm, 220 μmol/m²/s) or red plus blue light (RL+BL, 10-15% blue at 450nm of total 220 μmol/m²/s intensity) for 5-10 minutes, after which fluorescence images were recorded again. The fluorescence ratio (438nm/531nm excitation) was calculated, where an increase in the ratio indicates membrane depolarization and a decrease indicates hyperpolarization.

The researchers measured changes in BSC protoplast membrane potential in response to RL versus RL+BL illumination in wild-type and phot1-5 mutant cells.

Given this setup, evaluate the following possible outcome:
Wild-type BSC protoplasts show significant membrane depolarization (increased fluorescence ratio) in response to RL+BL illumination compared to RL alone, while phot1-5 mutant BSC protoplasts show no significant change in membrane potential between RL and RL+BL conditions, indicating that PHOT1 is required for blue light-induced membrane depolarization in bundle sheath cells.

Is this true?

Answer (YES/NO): NO